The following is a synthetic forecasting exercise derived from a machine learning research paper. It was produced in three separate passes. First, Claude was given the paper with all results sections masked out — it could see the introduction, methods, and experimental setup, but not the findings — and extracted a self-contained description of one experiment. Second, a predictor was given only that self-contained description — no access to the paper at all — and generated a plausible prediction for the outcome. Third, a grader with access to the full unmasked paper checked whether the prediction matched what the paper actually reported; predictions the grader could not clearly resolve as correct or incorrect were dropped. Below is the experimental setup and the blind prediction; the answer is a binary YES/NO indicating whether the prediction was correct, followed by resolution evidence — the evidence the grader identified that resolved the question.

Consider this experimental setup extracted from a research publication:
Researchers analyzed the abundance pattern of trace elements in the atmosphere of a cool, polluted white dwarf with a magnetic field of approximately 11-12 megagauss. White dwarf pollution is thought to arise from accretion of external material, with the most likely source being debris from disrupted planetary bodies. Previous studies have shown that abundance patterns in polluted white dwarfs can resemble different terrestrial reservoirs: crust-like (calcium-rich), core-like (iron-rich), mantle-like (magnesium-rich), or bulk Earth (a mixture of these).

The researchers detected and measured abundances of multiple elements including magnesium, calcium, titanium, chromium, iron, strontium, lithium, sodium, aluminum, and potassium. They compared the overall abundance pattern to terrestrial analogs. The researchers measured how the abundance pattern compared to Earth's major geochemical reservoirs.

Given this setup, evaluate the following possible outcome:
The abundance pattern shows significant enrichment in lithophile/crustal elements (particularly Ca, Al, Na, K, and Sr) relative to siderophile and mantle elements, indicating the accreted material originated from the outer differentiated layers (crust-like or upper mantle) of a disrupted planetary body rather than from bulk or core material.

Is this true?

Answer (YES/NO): NO